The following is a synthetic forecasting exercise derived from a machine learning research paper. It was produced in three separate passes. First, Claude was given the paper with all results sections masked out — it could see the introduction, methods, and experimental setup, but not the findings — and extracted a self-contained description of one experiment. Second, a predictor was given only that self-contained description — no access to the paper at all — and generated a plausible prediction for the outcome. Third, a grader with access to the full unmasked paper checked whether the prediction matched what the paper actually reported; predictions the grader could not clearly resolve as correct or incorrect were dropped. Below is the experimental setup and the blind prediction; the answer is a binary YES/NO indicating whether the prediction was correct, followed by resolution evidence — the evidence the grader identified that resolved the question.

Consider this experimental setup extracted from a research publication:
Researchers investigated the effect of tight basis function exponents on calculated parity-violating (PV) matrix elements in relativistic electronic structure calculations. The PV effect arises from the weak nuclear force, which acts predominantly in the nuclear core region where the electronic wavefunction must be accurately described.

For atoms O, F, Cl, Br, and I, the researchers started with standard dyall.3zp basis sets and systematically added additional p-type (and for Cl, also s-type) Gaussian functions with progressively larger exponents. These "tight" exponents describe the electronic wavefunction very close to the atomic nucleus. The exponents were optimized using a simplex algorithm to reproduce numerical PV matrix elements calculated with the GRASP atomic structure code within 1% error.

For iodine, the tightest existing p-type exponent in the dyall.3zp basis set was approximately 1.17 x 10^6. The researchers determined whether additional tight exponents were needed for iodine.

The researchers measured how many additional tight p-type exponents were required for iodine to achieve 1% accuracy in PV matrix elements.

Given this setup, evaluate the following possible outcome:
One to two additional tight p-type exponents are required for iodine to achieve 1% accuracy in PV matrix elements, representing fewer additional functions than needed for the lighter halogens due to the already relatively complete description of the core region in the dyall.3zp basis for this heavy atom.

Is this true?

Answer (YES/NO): YES